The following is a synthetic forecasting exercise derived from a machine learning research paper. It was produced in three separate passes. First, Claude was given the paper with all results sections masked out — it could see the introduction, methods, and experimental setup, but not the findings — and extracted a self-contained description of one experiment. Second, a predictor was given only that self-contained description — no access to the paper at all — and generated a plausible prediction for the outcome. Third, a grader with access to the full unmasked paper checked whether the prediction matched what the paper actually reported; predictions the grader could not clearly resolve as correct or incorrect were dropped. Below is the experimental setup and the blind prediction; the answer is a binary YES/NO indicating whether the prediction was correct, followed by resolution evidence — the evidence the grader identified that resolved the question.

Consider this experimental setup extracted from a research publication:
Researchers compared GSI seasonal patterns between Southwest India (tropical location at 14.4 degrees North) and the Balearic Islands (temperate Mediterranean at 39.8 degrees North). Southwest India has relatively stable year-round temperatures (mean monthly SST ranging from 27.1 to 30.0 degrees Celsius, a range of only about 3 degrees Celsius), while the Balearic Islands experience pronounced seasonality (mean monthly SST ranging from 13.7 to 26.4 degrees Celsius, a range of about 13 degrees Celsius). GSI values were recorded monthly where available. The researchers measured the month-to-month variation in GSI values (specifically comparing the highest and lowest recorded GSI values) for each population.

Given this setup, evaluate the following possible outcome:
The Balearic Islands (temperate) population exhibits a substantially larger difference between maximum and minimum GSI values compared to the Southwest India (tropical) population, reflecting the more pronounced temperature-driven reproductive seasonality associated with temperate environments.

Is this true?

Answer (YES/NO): YES